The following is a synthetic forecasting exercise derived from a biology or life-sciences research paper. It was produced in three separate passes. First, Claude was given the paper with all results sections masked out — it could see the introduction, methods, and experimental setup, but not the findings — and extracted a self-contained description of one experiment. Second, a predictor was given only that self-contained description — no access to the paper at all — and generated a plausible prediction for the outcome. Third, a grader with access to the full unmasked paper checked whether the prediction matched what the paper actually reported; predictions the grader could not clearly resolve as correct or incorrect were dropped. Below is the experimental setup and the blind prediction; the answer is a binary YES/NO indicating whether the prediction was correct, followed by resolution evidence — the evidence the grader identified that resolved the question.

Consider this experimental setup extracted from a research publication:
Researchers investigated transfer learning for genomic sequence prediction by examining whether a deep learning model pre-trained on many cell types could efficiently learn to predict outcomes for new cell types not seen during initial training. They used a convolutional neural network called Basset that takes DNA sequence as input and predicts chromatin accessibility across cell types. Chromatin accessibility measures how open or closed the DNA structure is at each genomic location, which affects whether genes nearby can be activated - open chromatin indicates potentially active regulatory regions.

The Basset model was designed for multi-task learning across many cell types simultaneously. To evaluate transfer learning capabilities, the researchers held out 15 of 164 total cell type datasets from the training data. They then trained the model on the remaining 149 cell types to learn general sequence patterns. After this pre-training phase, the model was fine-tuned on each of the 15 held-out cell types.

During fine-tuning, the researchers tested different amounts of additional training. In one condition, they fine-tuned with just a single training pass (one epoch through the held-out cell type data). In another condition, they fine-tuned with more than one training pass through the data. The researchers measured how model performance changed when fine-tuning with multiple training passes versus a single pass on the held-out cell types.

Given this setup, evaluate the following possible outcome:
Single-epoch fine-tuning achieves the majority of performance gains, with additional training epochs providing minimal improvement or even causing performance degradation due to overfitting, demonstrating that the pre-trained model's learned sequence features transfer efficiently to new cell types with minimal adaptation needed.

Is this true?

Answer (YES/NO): YES